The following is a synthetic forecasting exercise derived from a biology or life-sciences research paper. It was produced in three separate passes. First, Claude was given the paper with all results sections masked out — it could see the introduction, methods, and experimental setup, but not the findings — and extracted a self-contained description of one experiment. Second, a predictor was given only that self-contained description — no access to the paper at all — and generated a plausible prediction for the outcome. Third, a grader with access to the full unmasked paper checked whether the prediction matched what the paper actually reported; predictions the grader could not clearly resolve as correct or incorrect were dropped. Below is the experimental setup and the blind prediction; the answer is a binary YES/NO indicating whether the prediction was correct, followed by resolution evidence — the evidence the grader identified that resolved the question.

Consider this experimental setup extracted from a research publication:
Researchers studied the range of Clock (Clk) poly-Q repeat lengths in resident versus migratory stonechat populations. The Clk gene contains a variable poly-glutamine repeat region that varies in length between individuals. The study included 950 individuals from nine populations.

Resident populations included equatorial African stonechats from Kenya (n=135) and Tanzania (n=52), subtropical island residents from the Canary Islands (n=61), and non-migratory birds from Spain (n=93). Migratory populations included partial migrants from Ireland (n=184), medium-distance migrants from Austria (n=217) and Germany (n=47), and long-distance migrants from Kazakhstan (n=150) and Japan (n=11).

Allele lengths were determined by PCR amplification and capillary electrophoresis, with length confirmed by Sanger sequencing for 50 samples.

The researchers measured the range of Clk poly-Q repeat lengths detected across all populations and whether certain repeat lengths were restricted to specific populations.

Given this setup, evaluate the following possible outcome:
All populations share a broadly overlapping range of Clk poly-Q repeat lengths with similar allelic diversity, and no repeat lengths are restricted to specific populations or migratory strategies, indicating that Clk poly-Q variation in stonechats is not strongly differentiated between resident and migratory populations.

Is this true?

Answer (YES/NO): NO